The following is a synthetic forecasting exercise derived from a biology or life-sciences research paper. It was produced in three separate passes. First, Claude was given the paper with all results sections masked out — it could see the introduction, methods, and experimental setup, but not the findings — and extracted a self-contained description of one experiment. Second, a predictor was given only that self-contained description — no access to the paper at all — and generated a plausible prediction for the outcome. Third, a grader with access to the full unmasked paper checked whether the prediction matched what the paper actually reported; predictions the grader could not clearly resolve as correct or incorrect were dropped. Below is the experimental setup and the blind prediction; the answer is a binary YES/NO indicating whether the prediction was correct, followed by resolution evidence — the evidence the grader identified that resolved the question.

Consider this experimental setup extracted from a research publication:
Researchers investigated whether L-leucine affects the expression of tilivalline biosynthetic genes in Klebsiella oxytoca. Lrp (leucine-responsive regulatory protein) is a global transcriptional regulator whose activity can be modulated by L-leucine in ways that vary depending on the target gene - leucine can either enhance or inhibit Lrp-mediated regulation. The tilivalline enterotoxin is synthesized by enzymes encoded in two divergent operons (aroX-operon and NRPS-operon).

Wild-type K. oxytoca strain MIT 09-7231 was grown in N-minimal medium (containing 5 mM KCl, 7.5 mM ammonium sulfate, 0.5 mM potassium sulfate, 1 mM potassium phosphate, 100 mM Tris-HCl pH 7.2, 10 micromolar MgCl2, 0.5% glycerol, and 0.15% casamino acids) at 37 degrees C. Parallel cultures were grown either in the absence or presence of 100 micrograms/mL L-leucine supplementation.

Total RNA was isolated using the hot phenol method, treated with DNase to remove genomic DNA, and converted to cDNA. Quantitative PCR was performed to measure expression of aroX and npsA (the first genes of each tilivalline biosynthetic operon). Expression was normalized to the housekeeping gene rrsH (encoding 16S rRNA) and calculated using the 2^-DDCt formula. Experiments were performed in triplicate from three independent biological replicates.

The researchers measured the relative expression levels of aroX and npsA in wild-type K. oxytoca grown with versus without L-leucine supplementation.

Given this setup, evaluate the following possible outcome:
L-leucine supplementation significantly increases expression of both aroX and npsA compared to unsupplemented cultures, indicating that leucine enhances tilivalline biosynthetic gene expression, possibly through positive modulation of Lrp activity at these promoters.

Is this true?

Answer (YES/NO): YES